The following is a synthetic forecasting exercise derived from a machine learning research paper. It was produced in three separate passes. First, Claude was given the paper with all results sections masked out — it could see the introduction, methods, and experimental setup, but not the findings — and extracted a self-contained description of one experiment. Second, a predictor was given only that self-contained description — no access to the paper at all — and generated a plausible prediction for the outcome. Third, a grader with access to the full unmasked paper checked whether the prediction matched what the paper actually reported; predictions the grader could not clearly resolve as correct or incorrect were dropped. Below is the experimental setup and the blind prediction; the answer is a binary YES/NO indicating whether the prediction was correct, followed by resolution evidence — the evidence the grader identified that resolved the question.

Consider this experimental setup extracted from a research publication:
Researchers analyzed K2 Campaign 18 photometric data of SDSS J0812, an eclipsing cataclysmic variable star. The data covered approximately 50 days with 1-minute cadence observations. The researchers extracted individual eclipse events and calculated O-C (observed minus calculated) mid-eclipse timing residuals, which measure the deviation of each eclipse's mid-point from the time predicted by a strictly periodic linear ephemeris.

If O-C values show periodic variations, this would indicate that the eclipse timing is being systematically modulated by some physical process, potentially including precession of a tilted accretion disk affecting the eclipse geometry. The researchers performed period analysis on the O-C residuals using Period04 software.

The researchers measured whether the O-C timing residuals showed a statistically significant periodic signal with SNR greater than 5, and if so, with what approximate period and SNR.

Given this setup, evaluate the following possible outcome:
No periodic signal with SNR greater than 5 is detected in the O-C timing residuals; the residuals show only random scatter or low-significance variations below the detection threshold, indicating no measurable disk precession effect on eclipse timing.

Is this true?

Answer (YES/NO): NO